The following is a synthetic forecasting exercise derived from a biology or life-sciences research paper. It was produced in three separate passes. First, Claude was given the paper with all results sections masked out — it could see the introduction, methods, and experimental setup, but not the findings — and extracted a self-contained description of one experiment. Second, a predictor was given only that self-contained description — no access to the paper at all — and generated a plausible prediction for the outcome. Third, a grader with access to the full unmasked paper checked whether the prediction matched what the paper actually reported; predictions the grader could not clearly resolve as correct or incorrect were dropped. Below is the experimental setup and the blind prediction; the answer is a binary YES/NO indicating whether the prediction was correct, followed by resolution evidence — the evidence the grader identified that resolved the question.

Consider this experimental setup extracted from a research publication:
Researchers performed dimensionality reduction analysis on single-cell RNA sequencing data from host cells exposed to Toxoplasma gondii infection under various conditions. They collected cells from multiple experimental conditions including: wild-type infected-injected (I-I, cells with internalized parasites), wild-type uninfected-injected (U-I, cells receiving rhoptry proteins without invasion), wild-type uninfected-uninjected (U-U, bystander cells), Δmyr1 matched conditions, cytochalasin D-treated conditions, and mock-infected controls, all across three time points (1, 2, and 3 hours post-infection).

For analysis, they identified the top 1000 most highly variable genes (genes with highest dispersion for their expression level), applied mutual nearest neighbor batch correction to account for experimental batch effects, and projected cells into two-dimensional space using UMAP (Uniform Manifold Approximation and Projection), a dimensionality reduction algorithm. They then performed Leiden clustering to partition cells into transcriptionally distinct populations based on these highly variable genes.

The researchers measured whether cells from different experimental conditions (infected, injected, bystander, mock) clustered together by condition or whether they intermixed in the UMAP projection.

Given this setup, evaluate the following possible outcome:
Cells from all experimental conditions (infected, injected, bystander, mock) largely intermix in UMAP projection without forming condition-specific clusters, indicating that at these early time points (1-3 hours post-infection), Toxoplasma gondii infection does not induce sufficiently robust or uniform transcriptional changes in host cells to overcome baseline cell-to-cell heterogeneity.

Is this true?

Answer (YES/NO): YES